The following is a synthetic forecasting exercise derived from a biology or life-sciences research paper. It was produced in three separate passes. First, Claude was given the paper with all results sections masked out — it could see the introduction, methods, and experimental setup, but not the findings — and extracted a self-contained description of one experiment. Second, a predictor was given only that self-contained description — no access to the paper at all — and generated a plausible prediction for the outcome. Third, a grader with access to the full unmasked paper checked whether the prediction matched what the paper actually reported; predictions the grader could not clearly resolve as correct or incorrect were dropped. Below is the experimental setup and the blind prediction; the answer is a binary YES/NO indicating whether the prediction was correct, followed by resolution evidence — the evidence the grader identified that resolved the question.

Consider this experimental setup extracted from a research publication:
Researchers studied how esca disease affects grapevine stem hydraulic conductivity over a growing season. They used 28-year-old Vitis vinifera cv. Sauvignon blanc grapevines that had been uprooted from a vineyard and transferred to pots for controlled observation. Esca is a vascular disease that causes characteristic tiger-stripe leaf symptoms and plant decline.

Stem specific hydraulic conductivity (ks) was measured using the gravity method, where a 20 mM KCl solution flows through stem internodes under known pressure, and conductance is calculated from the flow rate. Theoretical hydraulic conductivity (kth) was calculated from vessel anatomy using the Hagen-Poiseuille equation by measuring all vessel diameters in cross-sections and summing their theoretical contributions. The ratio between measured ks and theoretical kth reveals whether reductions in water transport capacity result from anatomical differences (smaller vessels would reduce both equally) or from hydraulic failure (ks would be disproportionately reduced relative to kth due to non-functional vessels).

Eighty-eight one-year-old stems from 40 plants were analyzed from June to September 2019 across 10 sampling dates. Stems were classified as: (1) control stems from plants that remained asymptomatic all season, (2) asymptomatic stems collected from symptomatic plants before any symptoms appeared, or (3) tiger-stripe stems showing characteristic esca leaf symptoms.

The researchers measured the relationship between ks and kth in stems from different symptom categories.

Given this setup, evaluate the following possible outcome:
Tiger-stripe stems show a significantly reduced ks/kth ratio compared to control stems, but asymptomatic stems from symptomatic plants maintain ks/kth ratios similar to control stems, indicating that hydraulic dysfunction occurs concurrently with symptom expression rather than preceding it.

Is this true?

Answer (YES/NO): NO